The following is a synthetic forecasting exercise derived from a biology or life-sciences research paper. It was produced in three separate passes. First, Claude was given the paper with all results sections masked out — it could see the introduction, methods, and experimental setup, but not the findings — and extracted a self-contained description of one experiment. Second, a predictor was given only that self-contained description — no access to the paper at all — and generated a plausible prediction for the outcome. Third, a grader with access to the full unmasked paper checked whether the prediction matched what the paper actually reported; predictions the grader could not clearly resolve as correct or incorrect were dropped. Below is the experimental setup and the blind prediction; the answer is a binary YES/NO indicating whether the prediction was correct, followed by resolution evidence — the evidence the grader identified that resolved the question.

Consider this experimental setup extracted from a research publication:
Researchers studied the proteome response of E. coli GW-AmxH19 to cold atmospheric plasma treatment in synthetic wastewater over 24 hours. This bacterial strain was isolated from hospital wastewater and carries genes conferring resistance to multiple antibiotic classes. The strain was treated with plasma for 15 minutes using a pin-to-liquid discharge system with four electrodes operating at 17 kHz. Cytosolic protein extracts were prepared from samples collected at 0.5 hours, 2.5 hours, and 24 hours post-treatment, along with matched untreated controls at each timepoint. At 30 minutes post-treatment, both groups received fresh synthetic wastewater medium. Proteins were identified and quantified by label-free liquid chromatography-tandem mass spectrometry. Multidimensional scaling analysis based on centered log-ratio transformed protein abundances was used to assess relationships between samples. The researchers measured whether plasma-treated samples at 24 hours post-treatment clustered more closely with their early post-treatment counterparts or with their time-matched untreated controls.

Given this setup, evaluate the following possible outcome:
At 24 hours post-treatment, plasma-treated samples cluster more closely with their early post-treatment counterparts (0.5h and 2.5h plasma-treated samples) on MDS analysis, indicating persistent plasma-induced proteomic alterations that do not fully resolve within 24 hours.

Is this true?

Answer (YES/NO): NO